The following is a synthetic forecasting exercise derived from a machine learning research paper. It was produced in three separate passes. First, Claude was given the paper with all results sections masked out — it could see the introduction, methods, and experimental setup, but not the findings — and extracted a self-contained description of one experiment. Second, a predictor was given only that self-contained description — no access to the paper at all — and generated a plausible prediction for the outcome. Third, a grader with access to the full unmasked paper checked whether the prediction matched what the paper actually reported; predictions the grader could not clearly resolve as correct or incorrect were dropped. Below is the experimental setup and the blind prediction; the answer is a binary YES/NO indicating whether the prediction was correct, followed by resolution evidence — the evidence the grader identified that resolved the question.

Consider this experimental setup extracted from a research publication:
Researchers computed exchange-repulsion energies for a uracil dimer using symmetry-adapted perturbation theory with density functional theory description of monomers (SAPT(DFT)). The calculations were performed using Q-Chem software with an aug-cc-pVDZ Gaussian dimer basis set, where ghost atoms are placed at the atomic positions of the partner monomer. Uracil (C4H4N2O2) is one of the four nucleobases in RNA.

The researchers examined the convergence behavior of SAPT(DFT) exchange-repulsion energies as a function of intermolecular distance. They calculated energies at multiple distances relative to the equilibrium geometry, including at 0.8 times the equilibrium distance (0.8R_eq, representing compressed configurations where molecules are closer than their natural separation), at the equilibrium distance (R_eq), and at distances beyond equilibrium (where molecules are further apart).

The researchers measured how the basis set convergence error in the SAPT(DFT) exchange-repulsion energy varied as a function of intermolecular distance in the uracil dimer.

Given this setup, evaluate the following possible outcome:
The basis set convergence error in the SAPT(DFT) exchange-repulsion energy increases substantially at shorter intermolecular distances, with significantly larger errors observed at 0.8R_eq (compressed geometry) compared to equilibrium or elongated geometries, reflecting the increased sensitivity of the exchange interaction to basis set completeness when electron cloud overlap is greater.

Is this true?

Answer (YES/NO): YES